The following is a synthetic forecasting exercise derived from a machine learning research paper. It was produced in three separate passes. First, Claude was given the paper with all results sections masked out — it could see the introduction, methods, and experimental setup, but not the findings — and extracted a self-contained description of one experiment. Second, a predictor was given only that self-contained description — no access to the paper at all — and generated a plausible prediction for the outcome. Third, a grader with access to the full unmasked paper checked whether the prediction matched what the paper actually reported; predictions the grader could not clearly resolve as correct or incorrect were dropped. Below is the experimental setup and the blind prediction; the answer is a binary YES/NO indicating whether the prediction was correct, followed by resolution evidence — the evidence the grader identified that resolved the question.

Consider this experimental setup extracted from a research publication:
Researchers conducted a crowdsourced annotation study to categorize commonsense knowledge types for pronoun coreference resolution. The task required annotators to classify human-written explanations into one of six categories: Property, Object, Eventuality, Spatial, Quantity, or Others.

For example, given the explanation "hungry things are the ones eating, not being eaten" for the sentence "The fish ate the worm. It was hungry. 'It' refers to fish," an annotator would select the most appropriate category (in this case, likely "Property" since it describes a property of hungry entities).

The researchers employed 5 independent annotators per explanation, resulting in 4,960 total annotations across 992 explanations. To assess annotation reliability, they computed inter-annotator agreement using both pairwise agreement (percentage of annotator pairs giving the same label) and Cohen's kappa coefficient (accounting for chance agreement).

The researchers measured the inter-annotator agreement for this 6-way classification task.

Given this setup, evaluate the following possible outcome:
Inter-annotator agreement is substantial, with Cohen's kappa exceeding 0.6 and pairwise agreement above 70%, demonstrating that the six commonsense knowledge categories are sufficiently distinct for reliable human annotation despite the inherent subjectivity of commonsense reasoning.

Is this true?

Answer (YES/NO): YES